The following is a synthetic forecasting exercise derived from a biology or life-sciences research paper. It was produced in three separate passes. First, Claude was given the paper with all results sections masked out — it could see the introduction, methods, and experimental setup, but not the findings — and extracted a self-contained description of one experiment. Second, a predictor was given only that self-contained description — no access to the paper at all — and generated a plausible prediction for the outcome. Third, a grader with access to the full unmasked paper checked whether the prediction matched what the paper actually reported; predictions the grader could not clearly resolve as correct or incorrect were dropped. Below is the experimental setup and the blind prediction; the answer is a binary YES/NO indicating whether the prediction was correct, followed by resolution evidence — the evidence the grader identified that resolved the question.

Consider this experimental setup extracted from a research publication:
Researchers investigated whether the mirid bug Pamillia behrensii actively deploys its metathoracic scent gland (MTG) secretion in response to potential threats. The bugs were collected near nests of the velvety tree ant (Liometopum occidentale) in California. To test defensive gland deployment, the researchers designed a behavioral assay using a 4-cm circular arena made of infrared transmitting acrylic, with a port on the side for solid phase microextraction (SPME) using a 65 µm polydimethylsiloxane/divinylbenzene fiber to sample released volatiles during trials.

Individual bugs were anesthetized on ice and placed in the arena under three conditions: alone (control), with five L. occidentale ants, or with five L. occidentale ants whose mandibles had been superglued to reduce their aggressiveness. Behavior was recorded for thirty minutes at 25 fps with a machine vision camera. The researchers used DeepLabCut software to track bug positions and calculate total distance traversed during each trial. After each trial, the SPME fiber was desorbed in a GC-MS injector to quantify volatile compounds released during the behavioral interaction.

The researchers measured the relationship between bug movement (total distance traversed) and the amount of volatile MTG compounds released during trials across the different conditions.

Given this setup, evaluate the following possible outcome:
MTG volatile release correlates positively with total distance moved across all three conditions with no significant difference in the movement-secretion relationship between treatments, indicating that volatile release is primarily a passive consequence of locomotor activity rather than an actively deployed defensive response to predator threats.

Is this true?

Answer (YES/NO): NO